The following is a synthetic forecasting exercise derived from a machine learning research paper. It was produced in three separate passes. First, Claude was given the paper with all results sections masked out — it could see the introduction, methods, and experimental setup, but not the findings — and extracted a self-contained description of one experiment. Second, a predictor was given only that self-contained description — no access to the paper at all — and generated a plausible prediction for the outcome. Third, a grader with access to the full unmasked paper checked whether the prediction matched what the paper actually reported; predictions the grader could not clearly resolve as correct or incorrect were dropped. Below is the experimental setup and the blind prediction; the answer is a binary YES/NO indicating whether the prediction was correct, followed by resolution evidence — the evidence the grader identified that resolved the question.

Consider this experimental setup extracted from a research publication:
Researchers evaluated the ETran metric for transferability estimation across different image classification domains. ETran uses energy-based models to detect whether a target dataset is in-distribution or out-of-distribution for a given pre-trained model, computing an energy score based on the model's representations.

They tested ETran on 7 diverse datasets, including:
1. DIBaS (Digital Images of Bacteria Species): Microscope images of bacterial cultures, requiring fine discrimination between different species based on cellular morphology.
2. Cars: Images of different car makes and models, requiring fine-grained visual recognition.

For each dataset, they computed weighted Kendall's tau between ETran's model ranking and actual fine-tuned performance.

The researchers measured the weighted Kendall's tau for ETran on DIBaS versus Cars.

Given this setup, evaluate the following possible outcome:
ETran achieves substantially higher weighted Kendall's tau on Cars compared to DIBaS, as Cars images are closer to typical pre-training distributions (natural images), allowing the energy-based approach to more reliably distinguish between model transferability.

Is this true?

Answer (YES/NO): NO